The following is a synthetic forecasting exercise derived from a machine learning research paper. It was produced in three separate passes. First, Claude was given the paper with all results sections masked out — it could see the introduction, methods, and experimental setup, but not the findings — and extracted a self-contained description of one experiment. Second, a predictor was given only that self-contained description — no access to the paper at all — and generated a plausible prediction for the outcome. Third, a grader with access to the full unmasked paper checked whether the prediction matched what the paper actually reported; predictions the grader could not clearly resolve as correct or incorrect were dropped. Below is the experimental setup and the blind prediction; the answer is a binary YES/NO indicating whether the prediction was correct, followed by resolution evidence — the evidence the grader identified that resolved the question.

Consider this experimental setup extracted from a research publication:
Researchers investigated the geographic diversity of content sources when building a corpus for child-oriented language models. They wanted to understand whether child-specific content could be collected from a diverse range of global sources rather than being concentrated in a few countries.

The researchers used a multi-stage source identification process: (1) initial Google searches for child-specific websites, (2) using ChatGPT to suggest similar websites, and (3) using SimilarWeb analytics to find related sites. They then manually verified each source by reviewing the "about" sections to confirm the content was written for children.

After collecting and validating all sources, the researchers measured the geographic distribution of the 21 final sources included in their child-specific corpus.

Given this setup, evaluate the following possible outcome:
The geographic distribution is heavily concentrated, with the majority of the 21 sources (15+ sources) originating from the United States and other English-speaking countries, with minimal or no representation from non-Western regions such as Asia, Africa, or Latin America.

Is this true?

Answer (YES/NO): NO